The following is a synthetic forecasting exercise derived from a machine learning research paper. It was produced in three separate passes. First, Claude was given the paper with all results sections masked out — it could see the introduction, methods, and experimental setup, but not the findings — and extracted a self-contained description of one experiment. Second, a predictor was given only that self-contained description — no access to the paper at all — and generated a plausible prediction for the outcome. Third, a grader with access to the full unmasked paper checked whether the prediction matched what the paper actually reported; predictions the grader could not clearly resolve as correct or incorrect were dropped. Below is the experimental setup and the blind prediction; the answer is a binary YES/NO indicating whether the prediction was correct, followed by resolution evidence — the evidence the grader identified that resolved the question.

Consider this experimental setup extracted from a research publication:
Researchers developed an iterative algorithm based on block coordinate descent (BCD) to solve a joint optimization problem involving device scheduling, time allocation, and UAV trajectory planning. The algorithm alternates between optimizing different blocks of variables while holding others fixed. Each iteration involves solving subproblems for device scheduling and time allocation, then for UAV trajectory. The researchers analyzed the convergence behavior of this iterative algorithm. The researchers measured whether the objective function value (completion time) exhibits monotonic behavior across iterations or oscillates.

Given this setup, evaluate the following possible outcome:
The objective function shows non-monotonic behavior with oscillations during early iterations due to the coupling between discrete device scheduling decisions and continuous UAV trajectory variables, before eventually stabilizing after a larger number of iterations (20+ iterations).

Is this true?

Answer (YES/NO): NO